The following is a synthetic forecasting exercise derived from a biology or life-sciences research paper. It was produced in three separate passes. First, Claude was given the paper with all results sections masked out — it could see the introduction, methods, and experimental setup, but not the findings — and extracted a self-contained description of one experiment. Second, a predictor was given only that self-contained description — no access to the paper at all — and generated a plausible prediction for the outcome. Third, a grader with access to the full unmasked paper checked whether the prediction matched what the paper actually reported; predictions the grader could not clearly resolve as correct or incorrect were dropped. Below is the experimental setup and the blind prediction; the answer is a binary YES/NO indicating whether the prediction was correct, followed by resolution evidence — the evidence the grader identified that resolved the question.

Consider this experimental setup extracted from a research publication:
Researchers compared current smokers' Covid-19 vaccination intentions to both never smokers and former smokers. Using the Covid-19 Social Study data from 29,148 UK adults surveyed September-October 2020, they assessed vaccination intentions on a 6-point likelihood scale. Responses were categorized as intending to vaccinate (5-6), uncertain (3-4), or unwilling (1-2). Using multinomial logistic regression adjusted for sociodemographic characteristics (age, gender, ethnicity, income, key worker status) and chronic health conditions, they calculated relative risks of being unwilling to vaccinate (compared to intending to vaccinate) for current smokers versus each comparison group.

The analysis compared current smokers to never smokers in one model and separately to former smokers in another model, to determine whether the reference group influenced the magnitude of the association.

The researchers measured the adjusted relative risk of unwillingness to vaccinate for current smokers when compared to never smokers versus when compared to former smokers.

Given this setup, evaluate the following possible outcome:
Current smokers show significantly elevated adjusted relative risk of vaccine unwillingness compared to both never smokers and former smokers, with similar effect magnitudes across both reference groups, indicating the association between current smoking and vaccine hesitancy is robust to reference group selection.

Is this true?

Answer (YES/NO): NO